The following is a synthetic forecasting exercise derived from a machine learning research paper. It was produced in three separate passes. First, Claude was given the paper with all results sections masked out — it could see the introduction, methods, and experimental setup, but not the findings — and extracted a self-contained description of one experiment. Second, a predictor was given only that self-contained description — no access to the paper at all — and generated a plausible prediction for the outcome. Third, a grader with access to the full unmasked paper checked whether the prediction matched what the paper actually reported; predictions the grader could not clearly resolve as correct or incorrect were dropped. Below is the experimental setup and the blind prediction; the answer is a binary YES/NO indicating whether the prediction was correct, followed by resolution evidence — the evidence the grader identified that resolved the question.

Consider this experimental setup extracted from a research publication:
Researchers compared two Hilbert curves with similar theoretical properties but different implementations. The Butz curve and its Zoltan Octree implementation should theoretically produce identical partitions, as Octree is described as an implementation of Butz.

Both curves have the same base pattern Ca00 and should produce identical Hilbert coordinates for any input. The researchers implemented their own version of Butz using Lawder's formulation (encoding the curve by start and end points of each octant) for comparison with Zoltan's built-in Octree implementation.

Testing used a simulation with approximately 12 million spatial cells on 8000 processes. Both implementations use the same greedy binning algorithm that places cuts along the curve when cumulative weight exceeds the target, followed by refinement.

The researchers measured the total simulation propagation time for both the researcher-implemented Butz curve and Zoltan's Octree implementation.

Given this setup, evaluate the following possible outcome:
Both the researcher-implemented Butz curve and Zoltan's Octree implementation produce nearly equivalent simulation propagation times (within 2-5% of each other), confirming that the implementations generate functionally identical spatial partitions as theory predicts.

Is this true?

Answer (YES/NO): NO